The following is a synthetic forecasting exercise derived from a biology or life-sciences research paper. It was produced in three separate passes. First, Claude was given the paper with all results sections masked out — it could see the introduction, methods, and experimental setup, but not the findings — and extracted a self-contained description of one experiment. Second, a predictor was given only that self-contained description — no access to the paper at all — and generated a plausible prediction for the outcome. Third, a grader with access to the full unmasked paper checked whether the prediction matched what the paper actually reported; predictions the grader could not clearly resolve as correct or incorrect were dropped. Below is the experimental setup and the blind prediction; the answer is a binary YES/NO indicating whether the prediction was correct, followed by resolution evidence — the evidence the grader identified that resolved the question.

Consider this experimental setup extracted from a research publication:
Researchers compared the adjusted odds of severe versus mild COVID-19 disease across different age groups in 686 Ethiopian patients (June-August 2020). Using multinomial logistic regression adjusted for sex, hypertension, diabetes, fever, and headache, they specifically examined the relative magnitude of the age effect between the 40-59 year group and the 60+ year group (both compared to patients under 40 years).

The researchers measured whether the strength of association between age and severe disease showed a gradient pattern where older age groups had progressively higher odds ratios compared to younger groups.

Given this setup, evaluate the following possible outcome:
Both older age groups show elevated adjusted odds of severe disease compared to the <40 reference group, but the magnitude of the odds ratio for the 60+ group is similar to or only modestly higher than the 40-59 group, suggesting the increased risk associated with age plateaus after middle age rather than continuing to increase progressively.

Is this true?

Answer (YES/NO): NO